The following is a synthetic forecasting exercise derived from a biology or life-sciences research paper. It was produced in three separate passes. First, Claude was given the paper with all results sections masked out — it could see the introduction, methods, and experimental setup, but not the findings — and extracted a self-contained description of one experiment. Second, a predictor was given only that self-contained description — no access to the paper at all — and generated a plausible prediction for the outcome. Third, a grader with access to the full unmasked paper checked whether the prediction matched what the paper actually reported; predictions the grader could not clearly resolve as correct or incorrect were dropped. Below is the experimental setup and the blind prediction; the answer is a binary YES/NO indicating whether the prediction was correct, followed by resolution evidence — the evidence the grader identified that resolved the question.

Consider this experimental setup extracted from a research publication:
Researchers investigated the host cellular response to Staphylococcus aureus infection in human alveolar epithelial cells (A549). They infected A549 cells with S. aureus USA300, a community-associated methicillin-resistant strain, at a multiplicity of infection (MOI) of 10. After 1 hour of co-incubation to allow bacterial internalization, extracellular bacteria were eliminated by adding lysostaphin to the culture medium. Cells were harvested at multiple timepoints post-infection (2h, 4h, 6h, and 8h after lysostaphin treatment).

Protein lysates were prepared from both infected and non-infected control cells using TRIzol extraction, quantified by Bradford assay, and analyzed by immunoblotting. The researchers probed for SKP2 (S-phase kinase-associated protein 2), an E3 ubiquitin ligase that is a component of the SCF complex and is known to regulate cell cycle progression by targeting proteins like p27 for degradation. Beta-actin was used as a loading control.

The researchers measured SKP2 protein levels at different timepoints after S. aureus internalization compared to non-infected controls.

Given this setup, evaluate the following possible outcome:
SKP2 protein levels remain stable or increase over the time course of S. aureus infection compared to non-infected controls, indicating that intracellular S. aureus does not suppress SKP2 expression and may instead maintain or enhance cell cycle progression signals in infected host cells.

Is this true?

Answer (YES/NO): YES